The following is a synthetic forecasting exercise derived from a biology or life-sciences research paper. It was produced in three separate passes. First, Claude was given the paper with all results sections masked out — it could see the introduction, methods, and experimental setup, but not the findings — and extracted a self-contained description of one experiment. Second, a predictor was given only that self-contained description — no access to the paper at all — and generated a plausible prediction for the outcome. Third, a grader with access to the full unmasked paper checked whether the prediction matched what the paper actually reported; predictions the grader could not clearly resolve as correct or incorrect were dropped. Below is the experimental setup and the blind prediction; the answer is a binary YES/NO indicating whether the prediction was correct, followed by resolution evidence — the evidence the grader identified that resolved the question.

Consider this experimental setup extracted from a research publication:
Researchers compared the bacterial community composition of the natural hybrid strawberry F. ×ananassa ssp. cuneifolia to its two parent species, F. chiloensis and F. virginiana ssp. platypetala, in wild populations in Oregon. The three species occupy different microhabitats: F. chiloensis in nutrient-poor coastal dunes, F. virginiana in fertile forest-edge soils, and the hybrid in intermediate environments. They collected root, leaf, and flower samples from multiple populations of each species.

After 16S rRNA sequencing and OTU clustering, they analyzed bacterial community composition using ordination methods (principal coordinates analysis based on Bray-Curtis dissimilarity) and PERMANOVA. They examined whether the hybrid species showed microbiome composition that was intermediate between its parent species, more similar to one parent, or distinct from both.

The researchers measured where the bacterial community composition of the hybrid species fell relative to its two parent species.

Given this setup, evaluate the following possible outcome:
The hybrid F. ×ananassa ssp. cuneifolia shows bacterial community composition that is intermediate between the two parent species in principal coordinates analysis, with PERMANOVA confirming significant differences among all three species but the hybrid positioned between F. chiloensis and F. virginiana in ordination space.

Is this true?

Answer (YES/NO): NO